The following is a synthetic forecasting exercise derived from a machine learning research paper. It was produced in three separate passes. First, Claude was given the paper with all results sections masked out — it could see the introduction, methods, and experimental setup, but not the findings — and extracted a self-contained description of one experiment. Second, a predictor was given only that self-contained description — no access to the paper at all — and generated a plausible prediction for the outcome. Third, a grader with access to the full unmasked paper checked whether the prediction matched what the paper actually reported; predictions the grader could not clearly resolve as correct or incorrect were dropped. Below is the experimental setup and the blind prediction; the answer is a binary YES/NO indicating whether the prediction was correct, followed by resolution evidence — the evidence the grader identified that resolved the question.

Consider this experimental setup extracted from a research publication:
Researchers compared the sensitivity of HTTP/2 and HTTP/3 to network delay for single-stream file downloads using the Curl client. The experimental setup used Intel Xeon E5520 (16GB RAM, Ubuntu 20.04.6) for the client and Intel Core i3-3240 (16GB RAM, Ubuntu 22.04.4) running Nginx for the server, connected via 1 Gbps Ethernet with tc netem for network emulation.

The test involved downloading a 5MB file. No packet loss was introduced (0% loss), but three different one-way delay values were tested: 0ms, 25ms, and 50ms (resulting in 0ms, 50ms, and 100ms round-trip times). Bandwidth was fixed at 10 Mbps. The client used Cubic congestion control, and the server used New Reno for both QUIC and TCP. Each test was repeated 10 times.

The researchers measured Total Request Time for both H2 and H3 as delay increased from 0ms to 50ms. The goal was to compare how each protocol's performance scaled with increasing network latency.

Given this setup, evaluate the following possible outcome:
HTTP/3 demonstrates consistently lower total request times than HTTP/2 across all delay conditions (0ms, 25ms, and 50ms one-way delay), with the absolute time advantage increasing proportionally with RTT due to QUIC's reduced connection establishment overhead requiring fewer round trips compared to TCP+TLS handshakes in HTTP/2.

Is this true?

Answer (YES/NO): NO